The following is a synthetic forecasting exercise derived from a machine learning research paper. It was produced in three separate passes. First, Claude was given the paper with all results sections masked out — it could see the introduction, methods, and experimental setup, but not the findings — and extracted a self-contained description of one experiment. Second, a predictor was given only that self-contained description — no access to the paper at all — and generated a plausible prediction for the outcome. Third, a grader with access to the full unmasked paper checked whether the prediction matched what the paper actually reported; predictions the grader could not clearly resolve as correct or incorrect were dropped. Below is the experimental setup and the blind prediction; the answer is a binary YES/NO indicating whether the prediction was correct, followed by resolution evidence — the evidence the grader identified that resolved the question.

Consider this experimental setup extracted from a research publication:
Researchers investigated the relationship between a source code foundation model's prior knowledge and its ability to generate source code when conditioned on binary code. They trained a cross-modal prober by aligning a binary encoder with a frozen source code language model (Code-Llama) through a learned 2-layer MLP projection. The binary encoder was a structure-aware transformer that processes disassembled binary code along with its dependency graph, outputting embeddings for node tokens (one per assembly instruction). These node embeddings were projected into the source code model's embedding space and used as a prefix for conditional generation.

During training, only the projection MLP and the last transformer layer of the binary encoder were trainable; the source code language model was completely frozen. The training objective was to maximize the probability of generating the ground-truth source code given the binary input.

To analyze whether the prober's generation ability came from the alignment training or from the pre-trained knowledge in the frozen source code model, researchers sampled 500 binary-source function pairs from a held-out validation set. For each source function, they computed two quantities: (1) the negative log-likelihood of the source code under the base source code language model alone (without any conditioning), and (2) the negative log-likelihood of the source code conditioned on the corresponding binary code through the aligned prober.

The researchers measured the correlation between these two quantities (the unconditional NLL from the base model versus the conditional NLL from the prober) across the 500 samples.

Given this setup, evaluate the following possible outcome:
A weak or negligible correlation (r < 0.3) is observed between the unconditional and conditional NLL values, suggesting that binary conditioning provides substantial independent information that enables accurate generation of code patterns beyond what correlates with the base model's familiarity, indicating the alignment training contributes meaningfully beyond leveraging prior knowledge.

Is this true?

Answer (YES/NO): NO